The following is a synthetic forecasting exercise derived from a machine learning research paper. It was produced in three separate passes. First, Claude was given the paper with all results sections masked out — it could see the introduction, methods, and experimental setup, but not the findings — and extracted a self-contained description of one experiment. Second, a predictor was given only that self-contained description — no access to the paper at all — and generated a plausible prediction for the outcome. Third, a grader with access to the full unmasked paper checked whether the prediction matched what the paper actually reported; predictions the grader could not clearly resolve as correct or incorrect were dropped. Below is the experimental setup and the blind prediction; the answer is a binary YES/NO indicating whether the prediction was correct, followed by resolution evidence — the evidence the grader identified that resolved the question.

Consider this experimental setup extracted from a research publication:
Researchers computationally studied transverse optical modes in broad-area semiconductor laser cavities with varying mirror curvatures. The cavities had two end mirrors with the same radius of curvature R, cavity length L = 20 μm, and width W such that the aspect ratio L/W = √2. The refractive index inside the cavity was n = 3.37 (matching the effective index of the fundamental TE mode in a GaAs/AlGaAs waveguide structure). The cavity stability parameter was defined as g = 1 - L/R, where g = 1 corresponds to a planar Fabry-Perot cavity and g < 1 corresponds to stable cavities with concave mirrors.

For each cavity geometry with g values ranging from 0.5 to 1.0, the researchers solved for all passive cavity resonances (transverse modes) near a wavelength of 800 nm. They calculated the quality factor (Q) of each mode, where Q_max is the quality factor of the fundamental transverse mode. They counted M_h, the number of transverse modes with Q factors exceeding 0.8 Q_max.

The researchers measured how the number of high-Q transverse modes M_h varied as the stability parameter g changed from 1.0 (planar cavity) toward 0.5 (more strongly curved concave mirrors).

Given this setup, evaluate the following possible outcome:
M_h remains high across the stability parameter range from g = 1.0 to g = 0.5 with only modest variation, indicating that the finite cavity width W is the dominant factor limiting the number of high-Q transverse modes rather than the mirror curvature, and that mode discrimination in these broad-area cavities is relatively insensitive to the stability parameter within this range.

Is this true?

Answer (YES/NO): NO